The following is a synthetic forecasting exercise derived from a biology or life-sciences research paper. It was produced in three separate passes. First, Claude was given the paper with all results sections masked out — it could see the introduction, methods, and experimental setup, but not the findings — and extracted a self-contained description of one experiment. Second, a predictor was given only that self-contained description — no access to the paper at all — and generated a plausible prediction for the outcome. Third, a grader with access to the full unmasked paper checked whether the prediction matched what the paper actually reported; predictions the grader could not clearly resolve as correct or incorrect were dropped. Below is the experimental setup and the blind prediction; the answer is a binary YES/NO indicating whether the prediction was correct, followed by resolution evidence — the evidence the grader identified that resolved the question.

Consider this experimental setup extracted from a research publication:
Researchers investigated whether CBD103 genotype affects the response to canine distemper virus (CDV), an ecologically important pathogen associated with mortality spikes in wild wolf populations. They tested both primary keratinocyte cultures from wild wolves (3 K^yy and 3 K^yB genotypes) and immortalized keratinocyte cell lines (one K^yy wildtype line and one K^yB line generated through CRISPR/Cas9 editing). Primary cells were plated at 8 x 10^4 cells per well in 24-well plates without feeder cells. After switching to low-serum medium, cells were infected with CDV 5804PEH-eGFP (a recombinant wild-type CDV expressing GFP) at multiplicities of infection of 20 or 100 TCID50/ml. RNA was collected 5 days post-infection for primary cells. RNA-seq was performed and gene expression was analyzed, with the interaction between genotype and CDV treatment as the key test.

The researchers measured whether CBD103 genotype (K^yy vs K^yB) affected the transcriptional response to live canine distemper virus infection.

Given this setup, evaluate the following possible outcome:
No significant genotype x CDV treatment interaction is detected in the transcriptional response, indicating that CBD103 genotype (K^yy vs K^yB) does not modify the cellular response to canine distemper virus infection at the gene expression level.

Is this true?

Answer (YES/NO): YES